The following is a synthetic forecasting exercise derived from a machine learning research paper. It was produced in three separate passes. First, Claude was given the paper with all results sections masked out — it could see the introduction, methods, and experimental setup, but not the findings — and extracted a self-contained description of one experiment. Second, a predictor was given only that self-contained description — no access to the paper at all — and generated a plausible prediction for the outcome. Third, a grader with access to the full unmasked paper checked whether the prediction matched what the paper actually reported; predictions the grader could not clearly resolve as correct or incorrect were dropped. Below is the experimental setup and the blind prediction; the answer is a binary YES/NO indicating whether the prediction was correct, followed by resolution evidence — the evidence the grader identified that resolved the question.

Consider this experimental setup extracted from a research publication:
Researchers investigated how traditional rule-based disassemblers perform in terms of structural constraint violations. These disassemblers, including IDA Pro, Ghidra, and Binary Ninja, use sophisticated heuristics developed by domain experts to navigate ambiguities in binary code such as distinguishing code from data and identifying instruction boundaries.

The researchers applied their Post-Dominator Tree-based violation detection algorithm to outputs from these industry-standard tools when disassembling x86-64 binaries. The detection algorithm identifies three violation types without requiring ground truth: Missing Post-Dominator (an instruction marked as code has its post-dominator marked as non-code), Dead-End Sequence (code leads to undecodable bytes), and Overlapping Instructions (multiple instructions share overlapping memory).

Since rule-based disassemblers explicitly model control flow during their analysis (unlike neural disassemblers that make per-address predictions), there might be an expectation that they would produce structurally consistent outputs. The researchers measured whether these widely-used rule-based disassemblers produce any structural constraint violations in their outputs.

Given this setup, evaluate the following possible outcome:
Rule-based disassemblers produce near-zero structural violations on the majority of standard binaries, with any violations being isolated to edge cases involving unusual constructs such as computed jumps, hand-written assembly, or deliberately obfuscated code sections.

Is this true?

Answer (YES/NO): NO